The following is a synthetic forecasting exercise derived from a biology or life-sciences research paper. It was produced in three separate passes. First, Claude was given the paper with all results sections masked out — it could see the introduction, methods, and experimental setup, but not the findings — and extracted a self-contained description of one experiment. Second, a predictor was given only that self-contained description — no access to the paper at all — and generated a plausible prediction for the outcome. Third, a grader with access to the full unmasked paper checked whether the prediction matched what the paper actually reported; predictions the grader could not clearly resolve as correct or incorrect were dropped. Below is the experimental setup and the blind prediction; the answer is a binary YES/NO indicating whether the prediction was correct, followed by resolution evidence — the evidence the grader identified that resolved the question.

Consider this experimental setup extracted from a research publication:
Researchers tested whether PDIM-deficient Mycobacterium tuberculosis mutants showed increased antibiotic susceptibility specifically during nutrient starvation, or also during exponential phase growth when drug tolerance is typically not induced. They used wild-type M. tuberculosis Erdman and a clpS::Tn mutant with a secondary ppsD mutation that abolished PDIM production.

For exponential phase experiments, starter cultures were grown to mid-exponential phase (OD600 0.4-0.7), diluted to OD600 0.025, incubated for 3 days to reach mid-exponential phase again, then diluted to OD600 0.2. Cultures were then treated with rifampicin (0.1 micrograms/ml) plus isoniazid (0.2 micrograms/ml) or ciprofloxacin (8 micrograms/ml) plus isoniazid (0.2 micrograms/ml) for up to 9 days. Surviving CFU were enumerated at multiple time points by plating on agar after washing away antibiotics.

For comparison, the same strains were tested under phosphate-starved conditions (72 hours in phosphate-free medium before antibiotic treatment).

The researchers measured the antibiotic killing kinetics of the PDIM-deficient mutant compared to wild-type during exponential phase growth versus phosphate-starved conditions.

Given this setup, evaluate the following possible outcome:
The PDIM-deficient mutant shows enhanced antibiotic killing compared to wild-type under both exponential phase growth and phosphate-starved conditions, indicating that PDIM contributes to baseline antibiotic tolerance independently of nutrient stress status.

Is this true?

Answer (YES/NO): YES